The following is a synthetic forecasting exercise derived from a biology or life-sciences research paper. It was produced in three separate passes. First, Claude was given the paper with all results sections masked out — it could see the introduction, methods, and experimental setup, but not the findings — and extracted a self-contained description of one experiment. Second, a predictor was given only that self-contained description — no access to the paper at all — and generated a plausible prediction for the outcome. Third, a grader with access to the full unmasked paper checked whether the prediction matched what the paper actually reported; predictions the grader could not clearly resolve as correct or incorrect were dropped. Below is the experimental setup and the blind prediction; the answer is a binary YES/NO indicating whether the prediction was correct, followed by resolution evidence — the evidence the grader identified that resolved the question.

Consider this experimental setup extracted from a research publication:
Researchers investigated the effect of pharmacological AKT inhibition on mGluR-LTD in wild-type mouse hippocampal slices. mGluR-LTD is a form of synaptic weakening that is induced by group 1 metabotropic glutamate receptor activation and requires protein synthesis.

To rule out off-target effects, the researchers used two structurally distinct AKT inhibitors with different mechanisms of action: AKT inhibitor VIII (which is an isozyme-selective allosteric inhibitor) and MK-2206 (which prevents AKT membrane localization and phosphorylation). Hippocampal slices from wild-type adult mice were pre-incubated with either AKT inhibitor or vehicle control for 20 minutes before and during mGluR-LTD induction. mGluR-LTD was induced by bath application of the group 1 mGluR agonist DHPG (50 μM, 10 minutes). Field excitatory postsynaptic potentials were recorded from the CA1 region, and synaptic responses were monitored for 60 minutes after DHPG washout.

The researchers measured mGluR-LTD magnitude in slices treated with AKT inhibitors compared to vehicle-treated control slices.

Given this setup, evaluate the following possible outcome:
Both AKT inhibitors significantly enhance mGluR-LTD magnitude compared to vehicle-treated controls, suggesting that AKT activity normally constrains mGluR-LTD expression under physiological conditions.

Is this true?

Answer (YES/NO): YES